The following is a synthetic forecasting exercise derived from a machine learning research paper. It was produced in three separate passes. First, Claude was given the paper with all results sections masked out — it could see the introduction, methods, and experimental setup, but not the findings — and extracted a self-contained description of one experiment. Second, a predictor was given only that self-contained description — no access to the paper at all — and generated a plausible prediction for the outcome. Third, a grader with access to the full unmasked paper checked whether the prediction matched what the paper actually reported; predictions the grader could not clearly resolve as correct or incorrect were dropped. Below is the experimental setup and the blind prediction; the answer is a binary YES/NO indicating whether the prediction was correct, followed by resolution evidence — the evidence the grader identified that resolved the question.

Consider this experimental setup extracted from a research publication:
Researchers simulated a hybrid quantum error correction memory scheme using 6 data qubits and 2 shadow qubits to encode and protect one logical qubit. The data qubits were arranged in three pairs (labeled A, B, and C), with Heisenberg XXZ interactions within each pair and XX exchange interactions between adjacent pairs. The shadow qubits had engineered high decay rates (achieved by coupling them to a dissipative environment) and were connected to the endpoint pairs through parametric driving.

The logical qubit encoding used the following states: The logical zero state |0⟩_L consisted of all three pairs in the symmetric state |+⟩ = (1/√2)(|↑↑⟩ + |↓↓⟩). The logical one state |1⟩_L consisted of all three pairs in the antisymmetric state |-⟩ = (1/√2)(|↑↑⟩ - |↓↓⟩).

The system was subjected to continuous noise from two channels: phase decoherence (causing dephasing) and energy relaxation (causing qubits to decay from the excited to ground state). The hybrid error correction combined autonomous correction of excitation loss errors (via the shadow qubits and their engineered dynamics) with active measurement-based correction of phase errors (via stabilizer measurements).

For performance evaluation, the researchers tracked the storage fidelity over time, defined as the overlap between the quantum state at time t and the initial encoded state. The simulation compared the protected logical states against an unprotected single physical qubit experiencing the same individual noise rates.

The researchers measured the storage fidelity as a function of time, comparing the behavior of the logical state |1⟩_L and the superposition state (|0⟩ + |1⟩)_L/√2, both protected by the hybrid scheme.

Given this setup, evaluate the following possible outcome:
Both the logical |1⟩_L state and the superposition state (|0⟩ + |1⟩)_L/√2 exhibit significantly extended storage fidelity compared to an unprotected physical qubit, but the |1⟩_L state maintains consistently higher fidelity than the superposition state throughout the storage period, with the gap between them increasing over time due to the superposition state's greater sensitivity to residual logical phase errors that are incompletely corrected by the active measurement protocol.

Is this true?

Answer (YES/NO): NO